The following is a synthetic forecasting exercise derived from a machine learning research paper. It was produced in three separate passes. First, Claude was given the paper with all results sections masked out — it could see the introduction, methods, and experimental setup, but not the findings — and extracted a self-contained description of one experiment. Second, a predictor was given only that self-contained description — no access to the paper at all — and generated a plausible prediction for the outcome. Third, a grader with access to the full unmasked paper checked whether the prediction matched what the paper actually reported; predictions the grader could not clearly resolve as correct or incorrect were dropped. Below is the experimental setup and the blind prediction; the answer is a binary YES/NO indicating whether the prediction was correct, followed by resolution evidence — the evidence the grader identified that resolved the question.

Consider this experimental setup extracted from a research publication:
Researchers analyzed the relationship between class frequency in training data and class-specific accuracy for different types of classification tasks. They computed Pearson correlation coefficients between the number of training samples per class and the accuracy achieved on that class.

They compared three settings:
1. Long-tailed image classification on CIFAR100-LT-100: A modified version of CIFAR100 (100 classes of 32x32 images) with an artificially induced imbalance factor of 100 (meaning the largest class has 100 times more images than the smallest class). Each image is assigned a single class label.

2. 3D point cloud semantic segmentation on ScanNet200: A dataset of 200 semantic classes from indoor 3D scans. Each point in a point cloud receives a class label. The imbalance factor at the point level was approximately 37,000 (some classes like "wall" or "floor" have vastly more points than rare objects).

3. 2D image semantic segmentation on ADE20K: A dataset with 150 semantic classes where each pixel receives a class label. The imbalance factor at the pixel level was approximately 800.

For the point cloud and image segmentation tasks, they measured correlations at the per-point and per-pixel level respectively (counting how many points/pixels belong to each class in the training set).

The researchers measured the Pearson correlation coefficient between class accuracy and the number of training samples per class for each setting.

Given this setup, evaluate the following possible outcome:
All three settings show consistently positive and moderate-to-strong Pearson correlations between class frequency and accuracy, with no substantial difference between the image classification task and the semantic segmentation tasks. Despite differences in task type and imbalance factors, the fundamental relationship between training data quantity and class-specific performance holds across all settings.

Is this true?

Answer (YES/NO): NO